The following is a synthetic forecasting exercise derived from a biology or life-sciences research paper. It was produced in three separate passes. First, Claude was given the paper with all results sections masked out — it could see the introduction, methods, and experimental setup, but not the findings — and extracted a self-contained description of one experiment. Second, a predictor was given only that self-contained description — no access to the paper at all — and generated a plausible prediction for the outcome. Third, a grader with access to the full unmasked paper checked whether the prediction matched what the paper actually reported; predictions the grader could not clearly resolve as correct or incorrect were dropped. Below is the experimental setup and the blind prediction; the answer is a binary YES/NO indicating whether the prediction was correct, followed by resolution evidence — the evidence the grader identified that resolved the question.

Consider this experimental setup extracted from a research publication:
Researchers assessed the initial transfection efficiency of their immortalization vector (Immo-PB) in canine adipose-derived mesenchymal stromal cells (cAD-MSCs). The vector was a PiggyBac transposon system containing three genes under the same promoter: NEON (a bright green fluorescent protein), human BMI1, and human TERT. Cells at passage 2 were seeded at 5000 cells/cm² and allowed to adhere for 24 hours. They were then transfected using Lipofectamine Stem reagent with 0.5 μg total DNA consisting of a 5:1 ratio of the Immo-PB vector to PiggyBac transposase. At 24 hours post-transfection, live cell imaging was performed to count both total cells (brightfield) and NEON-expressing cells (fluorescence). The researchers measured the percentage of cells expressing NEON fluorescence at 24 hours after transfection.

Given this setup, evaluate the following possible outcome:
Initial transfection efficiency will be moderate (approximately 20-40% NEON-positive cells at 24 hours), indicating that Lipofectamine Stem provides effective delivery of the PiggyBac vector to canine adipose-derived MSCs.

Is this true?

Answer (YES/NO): NO